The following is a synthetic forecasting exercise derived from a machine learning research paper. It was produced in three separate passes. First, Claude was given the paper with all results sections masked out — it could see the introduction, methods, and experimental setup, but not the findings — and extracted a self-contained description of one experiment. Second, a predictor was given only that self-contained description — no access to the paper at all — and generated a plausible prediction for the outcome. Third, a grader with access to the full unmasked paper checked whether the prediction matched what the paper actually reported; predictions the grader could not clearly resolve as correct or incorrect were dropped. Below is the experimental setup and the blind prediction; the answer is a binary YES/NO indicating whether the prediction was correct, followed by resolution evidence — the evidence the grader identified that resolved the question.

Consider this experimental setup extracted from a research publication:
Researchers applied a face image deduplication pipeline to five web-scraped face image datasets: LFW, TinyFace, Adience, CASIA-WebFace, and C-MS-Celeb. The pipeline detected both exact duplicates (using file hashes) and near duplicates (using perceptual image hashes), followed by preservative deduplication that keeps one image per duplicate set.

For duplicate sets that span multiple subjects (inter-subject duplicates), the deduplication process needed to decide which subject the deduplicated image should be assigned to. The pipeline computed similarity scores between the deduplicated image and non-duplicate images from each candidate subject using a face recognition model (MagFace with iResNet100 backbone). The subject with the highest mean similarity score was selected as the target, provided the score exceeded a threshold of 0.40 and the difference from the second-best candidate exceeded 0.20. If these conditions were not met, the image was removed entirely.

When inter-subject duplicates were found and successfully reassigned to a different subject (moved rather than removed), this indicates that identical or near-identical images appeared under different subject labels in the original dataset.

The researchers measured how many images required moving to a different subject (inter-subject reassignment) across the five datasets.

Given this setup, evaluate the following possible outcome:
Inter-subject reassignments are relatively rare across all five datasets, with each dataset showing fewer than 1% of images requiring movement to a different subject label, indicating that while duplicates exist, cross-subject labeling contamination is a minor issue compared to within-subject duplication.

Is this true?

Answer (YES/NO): YES